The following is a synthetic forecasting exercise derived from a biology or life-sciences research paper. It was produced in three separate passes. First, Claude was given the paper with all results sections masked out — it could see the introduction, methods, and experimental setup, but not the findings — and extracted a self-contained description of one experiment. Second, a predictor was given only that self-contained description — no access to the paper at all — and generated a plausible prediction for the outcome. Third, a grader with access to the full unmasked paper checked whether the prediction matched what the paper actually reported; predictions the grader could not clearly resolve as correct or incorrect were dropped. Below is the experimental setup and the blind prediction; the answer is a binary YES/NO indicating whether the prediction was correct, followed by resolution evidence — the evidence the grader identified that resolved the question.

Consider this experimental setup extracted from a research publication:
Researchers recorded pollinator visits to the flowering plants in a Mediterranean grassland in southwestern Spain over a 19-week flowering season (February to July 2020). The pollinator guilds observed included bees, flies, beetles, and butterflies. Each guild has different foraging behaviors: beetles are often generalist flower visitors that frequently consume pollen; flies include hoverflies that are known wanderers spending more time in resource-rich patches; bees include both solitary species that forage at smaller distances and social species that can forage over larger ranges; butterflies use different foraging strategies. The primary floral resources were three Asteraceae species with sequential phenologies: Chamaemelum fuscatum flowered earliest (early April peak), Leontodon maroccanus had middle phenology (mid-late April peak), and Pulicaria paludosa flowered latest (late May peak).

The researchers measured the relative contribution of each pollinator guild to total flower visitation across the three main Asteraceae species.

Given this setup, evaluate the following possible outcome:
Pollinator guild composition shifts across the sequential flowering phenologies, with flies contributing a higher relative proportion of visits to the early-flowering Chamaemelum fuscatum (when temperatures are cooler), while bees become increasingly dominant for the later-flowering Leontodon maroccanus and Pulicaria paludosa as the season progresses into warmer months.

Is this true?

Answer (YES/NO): NO